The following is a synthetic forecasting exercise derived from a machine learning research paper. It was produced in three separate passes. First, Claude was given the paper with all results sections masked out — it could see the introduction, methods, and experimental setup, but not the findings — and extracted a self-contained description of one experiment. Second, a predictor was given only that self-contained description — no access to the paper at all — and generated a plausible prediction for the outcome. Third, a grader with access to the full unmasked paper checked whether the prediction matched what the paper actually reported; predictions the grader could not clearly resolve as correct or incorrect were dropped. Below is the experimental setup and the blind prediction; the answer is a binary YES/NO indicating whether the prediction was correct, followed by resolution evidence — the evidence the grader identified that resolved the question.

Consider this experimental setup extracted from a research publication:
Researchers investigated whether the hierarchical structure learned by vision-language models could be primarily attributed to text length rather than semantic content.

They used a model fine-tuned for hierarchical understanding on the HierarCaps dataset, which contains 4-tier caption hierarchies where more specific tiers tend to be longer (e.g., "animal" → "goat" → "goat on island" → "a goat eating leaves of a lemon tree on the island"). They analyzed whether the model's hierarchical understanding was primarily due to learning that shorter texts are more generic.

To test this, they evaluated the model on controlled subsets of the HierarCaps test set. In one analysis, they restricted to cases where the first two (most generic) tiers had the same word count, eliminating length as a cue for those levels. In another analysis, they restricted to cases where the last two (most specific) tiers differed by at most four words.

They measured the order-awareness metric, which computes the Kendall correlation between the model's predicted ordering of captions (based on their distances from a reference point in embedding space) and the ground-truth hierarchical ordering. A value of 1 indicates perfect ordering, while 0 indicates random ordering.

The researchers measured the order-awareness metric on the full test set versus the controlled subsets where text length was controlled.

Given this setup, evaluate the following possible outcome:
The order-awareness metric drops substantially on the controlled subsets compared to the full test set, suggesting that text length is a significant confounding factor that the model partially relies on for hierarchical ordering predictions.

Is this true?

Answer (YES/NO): NO